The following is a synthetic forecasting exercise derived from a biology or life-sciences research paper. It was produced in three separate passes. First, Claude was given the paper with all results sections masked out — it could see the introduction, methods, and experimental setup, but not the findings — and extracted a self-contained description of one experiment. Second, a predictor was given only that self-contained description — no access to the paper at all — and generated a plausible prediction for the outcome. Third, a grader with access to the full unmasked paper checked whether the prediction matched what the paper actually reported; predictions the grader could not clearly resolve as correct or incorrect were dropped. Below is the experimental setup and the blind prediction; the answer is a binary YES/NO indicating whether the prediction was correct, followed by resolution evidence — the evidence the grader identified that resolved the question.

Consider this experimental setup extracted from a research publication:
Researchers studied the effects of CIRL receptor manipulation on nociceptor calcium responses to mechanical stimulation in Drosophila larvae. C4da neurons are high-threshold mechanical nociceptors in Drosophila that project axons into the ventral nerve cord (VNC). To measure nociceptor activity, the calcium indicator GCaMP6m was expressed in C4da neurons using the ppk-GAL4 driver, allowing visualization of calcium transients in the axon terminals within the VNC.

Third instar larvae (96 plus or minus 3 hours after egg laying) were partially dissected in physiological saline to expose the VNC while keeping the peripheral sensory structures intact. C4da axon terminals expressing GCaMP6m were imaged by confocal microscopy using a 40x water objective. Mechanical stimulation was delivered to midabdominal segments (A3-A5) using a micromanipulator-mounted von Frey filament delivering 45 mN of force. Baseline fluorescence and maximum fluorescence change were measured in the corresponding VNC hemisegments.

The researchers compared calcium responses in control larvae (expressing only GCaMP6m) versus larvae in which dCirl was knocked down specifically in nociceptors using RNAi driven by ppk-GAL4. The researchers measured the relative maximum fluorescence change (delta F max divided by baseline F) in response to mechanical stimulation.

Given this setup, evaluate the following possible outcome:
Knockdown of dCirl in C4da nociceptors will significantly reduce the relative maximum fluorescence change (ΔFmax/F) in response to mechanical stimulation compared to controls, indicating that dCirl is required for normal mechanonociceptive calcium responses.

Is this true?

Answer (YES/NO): NO